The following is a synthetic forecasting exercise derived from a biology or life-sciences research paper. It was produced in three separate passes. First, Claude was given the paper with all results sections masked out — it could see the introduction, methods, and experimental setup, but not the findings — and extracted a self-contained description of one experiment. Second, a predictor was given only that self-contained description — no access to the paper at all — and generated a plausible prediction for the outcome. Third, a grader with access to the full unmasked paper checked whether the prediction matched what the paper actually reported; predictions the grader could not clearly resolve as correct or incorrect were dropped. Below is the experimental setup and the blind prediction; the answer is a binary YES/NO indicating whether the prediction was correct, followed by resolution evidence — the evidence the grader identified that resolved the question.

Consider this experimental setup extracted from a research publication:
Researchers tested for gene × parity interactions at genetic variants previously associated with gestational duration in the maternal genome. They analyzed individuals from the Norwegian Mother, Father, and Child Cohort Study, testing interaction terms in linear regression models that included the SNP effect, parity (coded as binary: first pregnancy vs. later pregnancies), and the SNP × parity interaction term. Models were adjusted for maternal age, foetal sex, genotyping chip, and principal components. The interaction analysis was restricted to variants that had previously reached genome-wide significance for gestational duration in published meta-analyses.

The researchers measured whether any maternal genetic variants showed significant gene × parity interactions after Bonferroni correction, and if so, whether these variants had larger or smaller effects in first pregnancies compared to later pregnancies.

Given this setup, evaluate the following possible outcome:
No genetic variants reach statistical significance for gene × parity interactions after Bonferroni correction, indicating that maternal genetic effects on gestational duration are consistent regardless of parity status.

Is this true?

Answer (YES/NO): NO